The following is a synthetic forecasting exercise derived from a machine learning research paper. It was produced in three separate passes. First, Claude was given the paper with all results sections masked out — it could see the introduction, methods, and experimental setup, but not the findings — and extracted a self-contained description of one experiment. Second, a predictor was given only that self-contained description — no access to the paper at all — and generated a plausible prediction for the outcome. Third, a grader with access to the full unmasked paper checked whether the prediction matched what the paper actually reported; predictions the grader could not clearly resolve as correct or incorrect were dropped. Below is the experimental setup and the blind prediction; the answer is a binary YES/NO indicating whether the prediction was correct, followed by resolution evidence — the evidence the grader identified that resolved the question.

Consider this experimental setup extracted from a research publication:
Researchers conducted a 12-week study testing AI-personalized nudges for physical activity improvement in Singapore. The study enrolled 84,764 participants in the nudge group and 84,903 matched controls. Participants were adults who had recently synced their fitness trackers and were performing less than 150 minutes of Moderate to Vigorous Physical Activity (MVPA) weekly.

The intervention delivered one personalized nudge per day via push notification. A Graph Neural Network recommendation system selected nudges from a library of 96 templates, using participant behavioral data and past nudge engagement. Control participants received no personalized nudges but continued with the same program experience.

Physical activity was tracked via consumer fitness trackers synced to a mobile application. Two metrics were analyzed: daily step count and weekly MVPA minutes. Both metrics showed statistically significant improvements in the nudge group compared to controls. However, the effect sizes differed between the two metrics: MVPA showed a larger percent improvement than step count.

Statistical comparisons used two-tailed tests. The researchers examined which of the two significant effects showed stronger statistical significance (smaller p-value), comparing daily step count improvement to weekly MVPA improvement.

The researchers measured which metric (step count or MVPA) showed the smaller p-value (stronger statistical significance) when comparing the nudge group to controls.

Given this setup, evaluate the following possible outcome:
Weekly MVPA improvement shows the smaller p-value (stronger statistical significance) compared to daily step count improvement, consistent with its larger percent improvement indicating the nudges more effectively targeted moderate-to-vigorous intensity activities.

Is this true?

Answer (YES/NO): NO